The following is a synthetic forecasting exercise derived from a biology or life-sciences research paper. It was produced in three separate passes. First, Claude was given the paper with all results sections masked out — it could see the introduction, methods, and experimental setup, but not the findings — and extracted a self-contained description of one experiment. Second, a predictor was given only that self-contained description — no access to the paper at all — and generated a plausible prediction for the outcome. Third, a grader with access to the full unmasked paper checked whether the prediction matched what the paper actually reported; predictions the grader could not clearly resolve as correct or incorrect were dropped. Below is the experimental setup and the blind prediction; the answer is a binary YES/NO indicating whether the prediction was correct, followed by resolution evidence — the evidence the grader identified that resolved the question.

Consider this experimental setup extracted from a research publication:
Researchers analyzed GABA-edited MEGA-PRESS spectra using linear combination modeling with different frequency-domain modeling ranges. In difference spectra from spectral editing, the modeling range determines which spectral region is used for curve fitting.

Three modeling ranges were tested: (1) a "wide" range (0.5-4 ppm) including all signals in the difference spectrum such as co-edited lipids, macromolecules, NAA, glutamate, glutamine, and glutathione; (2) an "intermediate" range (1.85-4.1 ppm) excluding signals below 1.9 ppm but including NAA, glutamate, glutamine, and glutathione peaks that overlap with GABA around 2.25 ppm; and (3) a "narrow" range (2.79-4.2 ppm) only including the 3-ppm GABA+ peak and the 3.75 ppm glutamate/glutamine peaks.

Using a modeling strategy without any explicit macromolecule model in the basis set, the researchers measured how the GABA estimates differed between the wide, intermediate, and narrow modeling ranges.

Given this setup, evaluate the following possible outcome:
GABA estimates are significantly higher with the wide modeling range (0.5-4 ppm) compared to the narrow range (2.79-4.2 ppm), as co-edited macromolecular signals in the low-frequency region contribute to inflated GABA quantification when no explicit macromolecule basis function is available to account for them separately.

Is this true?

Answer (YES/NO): NO